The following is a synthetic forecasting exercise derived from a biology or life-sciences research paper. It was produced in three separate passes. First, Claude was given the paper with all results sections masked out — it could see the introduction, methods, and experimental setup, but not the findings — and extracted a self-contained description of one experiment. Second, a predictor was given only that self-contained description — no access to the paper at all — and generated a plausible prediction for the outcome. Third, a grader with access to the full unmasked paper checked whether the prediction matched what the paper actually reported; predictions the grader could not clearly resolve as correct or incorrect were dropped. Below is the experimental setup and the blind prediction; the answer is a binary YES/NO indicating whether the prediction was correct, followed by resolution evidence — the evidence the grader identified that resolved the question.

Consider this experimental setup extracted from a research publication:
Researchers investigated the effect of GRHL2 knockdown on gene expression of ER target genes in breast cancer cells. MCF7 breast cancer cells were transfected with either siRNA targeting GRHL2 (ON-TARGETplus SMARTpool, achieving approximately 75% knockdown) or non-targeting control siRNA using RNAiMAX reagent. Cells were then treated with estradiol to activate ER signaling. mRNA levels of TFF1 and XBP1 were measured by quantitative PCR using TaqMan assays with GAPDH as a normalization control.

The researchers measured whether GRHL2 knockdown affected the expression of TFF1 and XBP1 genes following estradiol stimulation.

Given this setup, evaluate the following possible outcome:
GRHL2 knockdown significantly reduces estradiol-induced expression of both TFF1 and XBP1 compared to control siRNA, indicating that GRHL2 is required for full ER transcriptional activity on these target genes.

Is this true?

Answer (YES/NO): NO